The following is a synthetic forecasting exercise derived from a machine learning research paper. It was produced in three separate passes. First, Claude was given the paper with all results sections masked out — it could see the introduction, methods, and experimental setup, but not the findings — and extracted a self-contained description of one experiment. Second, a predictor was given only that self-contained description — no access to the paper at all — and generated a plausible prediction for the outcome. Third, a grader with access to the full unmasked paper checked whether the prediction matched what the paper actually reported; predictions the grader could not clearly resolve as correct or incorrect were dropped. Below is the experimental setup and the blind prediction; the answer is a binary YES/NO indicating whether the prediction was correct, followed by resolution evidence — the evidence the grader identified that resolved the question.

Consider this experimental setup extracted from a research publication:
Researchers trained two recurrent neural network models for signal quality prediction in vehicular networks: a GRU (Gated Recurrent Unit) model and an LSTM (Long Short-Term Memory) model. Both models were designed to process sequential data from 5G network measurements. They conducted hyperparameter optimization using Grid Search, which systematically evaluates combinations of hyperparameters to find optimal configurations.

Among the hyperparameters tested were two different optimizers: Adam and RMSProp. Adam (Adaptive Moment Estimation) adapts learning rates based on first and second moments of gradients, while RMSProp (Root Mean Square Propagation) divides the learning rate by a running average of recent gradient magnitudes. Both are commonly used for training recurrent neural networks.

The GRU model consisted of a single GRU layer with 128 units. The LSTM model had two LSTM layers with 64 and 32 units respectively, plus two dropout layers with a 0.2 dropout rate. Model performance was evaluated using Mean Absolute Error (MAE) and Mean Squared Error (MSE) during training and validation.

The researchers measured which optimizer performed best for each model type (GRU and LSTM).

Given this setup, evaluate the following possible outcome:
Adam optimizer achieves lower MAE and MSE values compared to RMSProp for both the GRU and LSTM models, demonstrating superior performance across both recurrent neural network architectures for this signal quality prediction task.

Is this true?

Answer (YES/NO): NO